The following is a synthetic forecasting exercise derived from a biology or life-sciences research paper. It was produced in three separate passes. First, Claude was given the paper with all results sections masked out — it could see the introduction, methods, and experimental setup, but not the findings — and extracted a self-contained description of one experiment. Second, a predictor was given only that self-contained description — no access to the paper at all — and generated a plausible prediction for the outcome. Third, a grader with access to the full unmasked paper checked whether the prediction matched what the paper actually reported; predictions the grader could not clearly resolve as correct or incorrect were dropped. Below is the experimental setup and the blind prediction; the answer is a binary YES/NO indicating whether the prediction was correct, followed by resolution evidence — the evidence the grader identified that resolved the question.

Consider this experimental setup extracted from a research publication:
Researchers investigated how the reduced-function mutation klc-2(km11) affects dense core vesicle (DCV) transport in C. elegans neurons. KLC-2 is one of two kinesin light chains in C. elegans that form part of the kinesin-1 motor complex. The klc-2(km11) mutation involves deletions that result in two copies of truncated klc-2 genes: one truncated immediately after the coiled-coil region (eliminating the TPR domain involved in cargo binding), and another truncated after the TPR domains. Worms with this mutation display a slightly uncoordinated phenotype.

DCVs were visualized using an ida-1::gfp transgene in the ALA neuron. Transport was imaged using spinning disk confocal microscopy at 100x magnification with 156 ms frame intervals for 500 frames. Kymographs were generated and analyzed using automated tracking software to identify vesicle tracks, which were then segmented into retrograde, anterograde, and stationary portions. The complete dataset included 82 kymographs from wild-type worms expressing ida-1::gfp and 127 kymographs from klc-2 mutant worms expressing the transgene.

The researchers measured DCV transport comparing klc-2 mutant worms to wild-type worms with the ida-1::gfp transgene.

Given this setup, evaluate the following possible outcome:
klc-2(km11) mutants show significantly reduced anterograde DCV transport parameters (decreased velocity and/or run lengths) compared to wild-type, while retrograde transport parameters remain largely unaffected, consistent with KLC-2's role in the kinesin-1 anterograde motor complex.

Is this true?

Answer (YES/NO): NO